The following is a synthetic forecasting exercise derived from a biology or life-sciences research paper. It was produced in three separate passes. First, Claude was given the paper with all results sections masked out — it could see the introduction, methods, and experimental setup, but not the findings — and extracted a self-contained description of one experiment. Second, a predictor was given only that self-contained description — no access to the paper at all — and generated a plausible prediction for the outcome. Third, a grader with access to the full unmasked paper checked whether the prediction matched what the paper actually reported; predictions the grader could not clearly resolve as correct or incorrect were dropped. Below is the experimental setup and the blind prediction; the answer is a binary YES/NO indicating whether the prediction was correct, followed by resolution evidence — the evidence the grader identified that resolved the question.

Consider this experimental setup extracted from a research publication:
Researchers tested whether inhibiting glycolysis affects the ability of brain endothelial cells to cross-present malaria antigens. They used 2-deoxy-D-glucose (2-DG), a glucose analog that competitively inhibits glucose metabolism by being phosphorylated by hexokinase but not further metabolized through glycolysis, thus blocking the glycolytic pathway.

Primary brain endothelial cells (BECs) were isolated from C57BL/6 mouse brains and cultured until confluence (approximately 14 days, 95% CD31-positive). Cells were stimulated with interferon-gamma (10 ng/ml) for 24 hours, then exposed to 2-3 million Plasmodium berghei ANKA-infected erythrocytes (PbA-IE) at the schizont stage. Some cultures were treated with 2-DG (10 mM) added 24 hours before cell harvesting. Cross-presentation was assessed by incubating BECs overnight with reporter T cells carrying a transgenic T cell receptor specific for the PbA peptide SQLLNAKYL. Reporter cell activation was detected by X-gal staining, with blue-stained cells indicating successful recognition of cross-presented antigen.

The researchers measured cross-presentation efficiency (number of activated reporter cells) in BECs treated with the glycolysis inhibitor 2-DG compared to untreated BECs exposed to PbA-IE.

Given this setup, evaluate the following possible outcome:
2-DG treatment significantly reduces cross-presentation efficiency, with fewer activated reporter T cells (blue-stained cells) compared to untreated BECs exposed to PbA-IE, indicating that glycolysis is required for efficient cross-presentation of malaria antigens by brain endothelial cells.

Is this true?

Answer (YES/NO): YES